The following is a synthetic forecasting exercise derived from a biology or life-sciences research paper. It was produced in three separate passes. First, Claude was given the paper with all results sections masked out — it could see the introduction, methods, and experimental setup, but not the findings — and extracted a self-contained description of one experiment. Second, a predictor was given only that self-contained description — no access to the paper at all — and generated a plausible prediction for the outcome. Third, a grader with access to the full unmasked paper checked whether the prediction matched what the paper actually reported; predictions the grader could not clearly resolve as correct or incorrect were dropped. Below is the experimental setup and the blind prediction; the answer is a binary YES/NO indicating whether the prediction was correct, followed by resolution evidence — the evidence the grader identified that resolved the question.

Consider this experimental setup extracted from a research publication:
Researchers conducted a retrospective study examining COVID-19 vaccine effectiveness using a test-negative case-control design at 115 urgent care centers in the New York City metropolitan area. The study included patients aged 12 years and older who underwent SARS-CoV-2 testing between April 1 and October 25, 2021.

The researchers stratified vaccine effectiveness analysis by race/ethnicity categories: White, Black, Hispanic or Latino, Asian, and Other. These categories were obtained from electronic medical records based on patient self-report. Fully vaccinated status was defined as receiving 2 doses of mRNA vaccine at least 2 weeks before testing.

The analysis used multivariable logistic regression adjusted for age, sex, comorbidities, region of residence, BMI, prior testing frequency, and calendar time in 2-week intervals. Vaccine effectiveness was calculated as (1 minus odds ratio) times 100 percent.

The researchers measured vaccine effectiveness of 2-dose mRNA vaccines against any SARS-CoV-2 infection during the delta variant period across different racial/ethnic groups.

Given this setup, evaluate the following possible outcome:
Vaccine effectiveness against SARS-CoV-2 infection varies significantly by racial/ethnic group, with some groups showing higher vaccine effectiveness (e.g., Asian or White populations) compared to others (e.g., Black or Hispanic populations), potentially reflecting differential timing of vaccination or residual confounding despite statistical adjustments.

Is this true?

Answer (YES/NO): NO